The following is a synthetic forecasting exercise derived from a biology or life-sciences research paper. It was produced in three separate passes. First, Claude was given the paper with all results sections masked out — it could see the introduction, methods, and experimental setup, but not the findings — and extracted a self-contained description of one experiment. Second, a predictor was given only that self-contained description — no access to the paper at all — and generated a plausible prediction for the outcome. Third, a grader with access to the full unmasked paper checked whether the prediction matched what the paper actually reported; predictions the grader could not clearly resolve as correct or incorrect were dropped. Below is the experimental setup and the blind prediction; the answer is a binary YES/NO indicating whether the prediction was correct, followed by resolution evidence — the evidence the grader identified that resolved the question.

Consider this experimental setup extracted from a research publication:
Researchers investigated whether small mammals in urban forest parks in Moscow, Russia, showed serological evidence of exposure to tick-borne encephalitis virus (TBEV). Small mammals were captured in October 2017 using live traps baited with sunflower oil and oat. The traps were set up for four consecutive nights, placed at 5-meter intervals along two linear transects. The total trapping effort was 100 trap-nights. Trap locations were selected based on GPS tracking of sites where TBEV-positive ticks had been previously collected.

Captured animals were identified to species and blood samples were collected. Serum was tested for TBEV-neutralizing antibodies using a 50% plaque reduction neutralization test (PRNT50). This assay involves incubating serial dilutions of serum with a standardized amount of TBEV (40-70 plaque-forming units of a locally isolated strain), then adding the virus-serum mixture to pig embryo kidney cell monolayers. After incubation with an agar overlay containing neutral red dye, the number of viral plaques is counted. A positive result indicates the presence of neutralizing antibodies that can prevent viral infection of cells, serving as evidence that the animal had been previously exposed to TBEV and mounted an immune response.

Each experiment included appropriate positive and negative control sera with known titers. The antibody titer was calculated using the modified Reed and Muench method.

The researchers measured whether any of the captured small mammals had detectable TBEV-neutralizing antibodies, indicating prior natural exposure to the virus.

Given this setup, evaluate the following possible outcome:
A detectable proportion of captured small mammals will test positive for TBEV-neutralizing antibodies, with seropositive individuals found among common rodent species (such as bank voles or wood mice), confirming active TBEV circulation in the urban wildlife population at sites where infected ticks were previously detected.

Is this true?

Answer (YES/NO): YES